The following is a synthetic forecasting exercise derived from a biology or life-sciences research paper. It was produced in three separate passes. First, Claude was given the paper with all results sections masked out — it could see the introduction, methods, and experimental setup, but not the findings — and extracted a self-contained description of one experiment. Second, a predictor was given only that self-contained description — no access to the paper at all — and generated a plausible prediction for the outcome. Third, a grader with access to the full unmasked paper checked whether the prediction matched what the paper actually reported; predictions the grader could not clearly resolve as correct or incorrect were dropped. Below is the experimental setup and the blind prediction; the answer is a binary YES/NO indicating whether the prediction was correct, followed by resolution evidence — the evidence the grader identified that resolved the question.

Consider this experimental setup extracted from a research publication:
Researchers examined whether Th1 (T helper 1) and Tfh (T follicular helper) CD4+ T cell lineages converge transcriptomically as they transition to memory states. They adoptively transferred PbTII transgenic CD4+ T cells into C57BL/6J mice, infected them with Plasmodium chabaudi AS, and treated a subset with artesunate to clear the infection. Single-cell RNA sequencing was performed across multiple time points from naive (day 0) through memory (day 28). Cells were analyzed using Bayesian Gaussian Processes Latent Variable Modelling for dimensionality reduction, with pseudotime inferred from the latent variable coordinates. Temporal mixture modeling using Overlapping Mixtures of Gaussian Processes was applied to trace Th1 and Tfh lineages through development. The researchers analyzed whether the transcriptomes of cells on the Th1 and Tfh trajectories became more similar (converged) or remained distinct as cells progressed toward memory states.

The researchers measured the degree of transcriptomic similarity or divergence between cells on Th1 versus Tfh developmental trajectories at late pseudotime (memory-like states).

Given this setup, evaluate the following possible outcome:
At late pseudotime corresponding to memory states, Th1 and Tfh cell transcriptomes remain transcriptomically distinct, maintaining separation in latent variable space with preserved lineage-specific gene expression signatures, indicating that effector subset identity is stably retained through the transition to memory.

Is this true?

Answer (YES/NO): NO